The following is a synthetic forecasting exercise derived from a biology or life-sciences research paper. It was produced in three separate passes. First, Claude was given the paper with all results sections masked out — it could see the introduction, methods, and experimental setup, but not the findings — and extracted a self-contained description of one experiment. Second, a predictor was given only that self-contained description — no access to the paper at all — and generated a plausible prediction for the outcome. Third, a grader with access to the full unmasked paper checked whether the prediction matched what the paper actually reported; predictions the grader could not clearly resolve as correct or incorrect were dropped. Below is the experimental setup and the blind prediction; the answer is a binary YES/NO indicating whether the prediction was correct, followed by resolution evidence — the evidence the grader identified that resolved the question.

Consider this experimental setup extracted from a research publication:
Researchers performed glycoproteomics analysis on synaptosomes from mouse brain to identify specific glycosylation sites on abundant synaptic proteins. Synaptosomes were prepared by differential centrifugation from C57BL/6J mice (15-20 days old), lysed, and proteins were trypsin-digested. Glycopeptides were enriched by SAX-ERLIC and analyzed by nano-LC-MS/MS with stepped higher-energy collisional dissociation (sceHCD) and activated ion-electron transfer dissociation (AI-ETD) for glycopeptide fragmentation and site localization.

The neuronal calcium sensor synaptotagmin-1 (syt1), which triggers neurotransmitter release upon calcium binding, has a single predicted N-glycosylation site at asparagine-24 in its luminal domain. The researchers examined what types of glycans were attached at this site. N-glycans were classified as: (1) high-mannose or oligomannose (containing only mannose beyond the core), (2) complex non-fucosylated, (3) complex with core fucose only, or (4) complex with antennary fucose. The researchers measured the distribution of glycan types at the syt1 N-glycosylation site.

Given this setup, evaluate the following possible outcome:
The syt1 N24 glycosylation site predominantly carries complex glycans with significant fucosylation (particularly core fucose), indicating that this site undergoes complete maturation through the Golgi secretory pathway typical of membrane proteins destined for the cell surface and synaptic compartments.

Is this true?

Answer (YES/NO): NO